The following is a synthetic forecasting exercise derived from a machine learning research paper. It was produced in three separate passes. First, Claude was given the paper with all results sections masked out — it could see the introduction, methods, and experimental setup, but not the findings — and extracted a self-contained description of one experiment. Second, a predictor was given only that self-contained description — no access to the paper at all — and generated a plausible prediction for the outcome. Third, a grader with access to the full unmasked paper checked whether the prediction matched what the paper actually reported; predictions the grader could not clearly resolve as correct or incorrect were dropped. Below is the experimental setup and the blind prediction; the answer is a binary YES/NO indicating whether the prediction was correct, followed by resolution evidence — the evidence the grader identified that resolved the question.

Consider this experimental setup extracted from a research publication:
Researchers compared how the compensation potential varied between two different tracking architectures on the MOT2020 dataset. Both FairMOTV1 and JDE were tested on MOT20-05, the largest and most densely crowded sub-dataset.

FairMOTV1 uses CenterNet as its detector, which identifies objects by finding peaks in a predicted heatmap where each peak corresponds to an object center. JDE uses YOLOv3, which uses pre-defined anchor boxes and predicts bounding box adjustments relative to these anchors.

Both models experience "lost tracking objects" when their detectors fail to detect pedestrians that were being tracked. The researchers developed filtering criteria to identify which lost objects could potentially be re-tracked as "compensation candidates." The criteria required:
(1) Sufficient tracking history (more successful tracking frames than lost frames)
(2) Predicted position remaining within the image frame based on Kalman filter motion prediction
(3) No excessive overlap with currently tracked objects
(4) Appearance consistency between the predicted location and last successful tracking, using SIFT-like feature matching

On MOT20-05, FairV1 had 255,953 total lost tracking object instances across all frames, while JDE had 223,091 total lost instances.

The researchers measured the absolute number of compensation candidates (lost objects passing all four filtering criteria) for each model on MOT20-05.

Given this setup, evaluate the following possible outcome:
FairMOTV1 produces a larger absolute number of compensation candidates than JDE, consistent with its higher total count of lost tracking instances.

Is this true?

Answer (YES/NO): YES